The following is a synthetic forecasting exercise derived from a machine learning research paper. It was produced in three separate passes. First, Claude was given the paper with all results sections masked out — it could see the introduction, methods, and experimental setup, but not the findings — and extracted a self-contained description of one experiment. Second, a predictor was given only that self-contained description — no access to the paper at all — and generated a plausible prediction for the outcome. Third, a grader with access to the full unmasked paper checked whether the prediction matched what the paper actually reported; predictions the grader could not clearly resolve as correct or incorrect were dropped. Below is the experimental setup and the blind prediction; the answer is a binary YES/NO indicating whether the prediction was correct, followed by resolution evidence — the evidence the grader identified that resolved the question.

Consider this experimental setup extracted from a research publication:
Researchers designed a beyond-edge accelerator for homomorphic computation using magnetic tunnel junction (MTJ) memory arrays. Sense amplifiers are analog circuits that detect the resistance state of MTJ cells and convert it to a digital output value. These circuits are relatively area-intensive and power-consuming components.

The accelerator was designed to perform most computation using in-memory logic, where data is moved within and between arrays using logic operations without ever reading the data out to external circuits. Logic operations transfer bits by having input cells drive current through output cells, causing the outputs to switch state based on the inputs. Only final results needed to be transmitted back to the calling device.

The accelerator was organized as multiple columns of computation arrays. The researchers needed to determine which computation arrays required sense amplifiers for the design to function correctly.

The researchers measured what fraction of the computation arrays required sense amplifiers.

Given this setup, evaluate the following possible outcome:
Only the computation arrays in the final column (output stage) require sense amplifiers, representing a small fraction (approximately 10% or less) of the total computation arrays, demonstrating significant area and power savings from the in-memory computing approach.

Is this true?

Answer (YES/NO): NO